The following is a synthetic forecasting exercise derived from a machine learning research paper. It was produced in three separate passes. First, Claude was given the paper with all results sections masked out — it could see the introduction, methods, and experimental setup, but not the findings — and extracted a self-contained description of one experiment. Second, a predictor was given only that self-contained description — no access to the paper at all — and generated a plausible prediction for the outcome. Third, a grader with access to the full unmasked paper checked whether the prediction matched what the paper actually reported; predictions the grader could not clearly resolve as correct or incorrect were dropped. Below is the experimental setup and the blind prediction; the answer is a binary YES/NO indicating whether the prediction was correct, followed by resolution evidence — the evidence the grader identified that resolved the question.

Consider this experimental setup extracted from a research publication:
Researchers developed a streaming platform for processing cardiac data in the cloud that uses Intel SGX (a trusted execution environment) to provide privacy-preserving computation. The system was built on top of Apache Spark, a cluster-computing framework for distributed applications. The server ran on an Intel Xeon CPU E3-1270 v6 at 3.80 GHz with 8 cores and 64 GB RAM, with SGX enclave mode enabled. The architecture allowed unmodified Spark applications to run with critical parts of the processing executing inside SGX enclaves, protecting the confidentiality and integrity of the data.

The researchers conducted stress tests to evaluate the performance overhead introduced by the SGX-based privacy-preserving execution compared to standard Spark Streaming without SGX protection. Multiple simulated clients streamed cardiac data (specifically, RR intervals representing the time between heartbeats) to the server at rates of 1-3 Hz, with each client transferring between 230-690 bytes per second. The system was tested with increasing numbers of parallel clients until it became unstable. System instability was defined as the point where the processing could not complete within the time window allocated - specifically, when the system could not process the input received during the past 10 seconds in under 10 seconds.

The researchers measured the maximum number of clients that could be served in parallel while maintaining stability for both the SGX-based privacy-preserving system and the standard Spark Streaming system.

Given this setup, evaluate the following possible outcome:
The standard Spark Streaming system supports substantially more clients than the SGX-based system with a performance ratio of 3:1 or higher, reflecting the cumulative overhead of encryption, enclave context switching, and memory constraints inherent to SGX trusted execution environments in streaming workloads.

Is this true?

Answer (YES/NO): NO